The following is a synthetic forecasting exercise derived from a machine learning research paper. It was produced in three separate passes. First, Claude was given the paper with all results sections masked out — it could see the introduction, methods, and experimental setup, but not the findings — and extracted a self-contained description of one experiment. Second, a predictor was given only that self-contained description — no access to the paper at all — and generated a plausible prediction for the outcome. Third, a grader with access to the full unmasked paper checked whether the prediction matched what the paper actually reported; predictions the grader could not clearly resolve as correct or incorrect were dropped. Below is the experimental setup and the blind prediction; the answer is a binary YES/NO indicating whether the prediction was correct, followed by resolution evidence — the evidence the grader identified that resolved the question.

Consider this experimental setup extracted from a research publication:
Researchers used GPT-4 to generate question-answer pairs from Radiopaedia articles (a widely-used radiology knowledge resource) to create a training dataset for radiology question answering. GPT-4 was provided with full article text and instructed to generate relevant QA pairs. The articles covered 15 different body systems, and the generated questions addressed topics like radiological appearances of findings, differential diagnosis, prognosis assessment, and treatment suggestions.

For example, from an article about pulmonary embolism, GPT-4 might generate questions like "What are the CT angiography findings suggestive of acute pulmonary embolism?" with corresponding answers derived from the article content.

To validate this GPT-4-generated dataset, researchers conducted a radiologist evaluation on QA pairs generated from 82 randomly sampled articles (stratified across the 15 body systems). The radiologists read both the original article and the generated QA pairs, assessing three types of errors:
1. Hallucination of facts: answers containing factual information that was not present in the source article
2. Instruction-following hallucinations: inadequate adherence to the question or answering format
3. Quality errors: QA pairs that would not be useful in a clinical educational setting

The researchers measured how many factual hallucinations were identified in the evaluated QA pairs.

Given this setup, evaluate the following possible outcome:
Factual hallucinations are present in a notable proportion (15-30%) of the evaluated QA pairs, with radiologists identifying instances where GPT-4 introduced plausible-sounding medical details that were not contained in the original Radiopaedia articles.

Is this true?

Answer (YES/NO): NO